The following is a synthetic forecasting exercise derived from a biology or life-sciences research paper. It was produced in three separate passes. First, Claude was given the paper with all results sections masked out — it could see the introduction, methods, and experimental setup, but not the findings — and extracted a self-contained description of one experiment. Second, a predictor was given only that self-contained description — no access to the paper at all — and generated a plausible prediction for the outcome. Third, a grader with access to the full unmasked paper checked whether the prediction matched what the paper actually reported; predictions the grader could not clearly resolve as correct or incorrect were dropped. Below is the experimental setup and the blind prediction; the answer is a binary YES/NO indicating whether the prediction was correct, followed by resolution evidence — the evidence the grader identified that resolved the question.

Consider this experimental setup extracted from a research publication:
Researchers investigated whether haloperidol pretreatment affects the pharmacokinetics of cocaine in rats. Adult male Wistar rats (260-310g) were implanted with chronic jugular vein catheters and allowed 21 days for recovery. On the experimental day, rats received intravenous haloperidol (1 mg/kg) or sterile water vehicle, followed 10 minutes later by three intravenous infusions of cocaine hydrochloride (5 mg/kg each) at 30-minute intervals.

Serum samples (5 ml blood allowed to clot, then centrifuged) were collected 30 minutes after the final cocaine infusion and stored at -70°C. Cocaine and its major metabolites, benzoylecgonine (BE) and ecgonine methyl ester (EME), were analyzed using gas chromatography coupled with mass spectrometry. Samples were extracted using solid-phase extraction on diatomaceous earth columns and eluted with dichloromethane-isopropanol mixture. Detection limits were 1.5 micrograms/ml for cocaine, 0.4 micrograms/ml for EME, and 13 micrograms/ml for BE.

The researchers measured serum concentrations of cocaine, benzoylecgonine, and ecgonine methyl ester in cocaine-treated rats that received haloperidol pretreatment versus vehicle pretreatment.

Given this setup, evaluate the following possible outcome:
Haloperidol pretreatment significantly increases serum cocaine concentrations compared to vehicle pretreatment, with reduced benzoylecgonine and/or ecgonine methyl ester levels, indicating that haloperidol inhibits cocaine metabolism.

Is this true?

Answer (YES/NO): NO